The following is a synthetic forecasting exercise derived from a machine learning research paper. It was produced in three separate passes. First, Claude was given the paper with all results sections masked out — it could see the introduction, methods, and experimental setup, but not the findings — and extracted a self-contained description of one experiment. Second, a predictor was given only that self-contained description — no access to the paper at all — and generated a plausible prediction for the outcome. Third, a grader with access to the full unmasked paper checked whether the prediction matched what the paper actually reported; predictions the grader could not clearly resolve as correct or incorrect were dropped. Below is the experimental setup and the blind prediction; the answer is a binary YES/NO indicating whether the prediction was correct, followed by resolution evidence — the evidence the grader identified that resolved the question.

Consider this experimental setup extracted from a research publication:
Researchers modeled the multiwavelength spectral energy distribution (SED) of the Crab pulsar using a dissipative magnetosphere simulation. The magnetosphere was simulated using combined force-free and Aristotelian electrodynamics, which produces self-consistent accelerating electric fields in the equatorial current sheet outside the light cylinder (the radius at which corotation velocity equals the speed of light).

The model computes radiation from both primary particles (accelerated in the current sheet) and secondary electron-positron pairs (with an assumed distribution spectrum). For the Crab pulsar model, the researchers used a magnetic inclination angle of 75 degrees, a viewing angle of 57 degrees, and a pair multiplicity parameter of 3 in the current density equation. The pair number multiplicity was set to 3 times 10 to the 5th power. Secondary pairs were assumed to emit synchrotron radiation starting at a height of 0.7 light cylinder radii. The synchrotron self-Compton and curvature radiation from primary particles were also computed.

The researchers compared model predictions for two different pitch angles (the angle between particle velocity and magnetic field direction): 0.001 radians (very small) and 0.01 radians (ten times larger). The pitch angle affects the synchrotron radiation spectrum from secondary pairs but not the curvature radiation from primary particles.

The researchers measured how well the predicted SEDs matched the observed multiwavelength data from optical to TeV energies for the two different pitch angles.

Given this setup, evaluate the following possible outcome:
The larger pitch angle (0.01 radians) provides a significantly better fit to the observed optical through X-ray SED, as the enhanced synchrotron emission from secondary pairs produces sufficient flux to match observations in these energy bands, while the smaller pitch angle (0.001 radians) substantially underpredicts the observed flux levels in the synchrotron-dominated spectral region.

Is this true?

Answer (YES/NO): NO